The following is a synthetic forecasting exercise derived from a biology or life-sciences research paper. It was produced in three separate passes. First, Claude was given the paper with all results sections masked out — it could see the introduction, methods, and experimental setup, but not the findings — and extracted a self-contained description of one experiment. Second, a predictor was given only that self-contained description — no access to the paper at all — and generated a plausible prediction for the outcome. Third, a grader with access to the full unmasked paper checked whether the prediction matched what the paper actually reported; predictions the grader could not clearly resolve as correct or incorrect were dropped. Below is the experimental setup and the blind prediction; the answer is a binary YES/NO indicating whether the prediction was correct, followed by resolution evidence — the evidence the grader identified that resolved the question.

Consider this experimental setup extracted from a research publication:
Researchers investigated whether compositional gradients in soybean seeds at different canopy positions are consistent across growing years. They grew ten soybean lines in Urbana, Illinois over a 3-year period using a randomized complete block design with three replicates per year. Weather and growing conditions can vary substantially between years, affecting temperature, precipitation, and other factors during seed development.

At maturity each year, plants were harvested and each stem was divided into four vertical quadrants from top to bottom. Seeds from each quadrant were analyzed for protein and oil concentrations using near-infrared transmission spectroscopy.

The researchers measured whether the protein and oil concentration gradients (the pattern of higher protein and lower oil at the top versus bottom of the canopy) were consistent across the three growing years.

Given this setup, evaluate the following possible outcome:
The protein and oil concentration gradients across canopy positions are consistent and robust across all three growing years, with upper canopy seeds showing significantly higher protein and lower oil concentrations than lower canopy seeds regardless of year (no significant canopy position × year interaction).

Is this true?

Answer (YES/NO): YES